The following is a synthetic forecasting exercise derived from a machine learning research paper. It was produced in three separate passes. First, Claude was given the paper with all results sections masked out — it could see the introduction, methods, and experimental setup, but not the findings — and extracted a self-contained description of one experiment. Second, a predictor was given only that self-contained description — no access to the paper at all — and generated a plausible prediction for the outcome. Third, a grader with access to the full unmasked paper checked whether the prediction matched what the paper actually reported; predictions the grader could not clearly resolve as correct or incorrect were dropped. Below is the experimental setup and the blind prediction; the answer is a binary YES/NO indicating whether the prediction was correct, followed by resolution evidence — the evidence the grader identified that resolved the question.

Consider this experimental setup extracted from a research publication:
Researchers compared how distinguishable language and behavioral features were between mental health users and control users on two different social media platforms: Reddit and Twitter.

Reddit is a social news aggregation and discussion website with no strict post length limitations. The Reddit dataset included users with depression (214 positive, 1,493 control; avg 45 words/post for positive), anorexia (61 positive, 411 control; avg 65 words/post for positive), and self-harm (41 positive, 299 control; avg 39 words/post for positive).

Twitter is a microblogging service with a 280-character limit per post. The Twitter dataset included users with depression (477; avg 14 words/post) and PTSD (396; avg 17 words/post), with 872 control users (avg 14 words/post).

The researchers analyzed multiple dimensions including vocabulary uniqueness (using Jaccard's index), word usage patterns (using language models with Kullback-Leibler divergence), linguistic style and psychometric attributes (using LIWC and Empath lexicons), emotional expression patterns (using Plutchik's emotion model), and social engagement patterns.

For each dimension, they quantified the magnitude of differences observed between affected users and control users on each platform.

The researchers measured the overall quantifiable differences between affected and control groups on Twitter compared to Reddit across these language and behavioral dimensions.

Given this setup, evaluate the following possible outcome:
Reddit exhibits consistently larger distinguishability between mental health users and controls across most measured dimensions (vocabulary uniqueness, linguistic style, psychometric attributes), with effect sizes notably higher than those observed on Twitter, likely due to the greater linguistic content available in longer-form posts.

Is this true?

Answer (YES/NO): YES